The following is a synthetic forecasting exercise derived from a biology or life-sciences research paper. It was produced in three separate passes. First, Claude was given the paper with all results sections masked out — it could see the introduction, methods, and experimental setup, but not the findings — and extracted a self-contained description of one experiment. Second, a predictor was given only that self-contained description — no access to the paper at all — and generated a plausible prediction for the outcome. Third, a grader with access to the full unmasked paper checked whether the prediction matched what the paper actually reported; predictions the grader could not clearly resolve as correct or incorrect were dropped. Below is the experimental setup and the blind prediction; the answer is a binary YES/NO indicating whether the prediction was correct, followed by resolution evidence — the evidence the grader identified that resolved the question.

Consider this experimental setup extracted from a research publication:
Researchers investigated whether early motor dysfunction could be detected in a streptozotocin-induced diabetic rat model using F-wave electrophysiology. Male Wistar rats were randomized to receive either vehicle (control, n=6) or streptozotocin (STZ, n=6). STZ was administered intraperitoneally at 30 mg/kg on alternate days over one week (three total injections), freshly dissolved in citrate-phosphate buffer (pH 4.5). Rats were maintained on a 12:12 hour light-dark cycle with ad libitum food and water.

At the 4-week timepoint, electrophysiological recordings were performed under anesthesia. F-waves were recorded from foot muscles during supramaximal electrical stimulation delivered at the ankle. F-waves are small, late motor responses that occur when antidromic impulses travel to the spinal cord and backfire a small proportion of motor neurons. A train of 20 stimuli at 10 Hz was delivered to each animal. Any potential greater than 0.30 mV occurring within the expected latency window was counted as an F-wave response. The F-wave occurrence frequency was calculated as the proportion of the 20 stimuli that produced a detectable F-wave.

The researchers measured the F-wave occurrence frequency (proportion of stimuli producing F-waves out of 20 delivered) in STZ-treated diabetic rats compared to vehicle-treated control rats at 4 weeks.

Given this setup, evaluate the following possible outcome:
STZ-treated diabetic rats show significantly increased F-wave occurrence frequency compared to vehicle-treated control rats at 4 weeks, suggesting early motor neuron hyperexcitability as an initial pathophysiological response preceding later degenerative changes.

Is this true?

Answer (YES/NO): NO